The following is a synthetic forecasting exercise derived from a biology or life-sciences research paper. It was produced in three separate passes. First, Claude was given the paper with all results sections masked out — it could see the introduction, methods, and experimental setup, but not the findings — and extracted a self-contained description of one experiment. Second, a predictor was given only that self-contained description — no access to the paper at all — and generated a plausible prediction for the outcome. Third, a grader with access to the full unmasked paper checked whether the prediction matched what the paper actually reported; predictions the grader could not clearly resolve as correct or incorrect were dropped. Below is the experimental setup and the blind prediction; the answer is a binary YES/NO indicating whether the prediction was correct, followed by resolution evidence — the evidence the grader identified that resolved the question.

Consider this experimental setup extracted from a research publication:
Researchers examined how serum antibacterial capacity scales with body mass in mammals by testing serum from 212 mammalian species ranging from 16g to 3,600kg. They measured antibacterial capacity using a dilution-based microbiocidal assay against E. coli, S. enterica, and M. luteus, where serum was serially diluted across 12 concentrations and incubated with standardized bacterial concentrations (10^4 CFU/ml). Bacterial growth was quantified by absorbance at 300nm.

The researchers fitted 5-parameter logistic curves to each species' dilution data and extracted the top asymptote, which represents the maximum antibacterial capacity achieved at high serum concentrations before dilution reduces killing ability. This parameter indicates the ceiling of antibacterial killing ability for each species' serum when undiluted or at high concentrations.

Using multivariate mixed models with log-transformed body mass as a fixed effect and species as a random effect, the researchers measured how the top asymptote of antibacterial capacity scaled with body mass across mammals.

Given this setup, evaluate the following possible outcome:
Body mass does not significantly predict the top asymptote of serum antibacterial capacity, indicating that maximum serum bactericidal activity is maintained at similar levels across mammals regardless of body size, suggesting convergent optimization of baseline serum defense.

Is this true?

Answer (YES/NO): NO